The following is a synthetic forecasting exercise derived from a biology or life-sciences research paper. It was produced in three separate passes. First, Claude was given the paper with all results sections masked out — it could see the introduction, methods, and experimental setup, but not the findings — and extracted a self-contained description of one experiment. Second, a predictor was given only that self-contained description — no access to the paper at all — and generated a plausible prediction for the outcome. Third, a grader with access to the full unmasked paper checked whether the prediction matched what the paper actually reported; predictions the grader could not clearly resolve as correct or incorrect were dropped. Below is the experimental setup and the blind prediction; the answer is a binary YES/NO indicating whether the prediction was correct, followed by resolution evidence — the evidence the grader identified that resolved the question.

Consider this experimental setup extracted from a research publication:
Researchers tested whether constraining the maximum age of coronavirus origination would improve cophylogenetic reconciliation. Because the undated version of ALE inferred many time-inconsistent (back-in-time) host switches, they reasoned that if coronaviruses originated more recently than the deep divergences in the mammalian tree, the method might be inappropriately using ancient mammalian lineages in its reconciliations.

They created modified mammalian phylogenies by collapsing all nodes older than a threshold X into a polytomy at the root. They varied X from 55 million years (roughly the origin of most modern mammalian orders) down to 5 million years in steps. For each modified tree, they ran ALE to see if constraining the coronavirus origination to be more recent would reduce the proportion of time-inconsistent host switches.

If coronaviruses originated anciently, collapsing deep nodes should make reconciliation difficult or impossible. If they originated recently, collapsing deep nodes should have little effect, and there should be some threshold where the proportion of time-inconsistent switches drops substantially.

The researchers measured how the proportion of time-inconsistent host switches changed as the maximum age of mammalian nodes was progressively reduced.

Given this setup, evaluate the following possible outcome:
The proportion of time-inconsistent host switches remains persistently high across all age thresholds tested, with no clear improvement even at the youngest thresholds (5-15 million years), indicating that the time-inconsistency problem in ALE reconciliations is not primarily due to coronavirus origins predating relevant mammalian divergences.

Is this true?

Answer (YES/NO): NO